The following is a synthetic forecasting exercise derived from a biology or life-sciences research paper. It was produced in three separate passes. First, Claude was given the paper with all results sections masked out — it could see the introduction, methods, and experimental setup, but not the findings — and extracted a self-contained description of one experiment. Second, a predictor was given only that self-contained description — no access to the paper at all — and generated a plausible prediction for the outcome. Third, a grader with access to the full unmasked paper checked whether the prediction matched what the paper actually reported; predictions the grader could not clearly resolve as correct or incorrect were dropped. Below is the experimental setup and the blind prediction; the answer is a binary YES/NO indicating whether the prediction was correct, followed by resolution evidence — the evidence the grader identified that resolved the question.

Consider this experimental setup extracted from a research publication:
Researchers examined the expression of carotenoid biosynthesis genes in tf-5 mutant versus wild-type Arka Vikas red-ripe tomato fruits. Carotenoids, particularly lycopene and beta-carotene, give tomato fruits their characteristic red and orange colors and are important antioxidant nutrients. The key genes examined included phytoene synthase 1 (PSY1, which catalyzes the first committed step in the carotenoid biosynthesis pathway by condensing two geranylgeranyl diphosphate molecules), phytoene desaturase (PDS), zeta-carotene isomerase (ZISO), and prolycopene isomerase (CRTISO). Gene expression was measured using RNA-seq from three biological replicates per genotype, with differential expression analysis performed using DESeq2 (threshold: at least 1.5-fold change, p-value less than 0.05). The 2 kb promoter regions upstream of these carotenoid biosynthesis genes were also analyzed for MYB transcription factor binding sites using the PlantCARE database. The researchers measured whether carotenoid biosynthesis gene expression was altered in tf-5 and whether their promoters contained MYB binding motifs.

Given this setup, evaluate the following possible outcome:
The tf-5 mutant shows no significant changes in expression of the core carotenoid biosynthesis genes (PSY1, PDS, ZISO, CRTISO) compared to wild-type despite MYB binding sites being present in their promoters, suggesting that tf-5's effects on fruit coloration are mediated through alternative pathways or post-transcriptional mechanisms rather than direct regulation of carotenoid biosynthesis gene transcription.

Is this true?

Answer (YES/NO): YES